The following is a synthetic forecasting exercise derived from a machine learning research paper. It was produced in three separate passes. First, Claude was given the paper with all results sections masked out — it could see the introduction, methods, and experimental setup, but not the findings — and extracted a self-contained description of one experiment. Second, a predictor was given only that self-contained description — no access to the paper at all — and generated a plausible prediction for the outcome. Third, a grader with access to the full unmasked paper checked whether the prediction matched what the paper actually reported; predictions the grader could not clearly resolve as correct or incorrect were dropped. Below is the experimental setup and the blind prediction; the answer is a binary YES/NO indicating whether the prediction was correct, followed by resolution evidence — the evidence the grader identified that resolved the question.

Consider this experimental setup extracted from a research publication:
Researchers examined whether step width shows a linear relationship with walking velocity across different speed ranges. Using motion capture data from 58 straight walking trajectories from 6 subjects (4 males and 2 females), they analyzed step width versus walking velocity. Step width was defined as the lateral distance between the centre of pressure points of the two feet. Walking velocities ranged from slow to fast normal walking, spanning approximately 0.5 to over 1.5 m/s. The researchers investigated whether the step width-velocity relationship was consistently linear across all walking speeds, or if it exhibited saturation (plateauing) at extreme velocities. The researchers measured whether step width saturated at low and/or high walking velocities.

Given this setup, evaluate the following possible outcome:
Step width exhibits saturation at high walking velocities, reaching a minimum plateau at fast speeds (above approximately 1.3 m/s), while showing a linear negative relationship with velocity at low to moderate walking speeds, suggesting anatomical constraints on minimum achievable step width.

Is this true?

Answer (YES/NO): NO